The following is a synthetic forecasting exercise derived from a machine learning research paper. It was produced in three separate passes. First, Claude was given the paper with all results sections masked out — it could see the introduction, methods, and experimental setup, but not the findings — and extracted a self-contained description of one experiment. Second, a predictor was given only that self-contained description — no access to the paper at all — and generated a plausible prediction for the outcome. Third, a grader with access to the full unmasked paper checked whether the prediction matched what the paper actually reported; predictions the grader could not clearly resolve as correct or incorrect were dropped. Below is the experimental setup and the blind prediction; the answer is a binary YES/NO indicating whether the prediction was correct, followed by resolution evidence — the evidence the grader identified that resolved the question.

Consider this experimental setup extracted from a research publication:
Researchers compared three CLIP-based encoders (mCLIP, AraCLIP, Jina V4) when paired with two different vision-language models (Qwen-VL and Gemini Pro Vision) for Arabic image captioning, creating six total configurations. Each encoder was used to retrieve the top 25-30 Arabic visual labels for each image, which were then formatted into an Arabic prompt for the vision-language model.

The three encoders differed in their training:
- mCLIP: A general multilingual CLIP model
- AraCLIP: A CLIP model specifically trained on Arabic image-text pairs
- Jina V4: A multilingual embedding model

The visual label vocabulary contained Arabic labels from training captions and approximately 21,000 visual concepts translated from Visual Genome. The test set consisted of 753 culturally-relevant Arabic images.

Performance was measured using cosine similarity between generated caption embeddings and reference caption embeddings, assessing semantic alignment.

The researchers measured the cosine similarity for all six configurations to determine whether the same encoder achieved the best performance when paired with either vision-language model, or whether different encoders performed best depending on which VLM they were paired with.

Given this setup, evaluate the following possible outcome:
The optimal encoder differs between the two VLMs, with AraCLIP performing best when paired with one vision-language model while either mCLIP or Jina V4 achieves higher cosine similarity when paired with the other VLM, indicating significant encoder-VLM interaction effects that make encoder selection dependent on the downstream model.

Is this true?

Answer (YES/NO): NO